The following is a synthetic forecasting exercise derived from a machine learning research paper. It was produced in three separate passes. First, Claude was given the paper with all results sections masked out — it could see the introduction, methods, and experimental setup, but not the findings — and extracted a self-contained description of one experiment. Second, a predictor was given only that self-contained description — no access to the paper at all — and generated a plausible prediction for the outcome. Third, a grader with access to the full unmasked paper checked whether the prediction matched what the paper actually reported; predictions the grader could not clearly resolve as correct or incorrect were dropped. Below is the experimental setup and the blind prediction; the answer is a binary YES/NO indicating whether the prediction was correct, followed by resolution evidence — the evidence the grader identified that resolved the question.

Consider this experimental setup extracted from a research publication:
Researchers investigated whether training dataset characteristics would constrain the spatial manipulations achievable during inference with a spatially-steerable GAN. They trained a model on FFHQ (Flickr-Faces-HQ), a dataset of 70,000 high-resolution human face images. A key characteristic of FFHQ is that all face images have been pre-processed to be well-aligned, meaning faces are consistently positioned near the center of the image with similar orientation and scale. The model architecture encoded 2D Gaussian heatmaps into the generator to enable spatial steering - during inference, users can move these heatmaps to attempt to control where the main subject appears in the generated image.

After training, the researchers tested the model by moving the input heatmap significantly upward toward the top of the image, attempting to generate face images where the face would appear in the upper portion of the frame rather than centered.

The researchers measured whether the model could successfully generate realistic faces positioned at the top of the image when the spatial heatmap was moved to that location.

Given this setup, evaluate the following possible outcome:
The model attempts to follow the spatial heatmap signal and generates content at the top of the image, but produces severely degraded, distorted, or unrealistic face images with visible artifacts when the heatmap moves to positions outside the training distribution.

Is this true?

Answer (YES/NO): NO